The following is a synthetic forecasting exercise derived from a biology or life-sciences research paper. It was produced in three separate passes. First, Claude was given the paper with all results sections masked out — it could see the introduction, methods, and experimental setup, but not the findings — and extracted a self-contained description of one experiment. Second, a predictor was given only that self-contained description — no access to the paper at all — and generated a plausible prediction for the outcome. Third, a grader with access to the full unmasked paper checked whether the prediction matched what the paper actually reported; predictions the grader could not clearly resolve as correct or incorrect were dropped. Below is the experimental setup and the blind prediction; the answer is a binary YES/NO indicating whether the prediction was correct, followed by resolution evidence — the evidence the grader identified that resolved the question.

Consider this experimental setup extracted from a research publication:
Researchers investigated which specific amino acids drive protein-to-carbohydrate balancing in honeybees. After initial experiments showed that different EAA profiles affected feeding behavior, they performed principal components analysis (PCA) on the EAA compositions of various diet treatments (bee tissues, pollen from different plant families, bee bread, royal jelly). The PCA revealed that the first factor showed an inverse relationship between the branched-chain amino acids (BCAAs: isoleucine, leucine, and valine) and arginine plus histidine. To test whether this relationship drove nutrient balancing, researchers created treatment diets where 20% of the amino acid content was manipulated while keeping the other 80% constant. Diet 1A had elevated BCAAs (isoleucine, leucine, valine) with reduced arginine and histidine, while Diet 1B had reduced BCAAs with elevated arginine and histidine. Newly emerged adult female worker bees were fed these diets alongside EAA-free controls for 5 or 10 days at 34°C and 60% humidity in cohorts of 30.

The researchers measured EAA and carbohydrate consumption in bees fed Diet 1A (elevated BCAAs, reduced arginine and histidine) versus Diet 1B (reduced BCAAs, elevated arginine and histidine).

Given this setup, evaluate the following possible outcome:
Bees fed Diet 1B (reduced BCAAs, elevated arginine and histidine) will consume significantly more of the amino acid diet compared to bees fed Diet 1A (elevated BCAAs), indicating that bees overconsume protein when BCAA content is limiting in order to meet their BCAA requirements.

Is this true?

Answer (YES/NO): NO